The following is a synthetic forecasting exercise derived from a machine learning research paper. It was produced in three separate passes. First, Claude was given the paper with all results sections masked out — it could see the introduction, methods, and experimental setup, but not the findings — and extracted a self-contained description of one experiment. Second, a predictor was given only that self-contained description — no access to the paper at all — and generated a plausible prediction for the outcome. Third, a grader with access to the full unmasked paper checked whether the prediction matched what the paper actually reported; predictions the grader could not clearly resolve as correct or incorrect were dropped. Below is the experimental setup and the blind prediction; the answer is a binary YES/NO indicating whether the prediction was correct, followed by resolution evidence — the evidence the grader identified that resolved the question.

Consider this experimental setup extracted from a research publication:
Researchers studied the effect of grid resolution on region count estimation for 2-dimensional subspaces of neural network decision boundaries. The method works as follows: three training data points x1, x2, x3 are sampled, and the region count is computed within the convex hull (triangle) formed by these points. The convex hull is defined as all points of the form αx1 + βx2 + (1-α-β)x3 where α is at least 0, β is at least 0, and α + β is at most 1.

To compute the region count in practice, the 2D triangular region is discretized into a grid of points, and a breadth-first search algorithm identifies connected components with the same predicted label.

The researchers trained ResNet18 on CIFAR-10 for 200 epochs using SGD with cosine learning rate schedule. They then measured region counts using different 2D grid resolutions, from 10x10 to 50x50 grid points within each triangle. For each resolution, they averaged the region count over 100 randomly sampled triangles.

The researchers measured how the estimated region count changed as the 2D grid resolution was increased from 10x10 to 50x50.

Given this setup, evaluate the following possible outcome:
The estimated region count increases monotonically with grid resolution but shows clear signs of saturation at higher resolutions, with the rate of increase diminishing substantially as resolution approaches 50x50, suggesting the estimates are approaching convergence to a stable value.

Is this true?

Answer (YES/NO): NO